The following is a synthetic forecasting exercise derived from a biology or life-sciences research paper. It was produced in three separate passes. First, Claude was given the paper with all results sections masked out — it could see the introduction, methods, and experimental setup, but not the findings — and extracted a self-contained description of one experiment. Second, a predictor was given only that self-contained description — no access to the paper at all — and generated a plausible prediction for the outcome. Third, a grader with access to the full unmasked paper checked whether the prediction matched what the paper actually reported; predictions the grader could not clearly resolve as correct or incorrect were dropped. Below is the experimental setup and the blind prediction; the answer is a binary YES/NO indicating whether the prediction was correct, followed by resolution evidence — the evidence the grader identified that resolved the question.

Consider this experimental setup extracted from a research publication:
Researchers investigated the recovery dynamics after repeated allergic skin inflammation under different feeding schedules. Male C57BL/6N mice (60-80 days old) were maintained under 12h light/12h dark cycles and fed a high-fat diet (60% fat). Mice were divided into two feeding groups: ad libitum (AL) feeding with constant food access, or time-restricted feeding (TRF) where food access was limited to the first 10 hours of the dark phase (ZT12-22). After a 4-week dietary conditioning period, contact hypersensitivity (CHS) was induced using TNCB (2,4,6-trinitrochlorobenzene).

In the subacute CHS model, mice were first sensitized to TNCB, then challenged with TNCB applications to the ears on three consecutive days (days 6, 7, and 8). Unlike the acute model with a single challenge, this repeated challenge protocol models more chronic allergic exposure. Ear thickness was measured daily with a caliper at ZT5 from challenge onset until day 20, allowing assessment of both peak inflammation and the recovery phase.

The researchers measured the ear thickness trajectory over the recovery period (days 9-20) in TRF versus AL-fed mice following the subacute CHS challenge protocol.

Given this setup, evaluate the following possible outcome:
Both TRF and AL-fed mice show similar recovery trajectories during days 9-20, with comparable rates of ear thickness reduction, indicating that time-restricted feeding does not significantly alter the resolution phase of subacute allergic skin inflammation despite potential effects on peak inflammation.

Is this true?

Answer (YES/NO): NO